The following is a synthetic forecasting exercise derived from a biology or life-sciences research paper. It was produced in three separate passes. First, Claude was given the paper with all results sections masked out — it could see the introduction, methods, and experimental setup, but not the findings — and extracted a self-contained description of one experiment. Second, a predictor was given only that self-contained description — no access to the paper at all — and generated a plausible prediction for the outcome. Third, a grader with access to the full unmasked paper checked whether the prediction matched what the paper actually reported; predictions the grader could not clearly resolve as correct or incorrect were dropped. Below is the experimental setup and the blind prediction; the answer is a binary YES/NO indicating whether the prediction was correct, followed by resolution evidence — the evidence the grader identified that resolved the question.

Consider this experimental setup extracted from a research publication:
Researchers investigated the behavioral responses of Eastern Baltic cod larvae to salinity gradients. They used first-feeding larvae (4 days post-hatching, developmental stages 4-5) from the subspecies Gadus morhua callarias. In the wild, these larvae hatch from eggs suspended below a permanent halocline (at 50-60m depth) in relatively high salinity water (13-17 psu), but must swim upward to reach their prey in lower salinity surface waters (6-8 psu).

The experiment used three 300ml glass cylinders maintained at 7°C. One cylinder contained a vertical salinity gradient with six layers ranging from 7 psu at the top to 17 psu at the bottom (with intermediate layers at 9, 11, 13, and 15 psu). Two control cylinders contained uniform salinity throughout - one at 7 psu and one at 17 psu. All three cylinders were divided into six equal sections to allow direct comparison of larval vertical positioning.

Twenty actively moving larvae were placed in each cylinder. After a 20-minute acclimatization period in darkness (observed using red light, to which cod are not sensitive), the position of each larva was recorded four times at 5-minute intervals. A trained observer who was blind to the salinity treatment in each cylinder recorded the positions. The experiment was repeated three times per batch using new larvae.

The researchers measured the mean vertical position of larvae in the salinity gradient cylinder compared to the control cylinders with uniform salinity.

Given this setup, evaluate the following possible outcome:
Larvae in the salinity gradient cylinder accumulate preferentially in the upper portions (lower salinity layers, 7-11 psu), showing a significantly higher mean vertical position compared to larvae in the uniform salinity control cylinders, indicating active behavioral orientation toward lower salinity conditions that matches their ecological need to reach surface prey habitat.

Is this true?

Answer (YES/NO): NO